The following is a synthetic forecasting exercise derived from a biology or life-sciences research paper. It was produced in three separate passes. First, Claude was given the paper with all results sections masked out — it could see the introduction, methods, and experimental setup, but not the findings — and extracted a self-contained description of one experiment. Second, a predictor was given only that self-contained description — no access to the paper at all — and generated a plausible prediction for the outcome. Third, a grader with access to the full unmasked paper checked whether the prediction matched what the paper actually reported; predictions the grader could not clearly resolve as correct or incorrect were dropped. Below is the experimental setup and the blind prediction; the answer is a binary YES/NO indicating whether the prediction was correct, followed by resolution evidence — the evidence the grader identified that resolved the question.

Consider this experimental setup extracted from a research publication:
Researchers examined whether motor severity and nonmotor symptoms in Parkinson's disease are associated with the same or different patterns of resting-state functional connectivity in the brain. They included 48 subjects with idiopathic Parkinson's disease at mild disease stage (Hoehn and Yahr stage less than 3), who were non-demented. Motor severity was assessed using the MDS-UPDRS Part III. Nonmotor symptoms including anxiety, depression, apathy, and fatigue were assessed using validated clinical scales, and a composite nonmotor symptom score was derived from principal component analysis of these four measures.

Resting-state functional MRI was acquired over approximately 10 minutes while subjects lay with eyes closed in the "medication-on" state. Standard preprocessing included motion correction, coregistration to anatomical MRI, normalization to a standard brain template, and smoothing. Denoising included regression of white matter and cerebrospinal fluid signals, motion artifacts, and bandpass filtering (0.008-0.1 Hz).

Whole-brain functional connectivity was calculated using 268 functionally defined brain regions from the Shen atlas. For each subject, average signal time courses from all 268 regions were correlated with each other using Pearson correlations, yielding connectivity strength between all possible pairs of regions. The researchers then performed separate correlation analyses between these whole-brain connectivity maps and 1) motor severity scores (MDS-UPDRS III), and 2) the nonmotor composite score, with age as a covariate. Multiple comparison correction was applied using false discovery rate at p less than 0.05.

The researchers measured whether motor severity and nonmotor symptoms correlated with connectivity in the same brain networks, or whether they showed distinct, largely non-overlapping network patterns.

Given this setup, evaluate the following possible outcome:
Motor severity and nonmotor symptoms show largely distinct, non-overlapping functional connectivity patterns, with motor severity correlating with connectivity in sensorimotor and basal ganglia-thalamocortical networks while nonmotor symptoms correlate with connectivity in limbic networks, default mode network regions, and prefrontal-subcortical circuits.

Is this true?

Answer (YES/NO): NO